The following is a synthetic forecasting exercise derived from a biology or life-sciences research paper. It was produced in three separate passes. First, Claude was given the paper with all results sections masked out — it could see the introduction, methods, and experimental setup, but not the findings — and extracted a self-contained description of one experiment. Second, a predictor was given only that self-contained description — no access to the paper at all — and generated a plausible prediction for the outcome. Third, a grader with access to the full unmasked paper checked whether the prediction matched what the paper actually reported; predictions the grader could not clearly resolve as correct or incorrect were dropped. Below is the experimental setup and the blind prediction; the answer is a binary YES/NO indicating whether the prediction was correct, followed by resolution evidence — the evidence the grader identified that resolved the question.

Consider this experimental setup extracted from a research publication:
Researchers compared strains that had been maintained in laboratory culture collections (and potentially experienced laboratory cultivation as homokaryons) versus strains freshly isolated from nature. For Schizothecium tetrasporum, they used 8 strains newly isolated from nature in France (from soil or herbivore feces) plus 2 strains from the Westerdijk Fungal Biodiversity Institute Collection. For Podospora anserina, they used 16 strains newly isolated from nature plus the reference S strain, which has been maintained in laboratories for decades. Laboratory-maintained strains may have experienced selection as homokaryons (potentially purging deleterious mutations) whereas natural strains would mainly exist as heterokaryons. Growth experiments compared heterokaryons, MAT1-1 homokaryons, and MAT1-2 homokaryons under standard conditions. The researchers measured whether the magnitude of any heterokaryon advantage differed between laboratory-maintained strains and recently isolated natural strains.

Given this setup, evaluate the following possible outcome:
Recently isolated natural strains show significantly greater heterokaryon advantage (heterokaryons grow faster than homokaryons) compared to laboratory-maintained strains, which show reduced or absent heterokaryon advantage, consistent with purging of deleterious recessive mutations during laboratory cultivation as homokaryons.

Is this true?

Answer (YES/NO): NO